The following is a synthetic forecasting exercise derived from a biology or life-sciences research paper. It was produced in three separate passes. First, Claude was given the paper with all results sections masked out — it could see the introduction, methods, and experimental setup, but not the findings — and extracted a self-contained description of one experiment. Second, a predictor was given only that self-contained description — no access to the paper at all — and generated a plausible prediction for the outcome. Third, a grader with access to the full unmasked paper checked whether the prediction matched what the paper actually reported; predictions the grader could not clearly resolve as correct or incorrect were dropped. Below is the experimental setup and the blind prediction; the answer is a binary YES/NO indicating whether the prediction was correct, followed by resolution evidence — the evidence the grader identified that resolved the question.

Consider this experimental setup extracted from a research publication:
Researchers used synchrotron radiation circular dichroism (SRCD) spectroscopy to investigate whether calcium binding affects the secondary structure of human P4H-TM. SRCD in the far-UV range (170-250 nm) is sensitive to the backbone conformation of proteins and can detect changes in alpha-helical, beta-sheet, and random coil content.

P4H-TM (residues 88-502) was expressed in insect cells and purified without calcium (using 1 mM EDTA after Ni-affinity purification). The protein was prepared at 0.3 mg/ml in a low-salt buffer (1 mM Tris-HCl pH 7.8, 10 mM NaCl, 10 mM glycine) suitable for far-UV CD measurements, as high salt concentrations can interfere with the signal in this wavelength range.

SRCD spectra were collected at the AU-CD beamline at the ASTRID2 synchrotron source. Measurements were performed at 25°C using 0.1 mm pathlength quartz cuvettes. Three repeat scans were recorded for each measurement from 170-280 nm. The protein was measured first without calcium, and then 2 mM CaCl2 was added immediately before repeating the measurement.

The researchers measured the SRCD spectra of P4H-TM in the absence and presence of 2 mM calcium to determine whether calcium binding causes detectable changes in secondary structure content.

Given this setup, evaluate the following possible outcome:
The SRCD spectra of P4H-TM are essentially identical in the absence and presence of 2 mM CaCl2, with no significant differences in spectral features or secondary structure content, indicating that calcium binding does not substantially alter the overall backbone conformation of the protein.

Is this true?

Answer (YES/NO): YES